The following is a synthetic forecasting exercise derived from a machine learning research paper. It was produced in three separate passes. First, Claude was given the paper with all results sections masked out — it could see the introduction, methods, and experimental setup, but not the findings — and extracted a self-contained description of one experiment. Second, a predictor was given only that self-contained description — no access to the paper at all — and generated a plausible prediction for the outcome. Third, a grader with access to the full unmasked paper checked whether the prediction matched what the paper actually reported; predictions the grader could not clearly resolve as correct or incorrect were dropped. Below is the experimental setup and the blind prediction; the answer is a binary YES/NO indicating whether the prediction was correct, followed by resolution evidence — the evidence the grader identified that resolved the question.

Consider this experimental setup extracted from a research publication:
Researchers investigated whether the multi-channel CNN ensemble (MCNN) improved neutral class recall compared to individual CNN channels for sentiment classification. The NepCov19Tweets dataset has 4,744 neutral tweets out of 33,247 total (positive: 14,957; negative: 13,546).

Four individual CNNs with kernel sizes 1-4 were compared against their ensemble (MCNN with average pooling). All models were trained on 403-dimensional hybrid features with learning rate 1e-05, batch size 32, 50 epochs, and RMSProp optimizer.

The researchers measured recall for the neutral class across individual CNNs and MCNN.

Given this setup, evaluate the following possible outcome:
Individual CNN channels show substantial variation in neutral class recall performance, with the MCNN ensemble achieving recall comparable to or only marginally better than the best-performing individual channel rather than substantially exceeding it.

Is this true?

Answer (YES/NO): NO